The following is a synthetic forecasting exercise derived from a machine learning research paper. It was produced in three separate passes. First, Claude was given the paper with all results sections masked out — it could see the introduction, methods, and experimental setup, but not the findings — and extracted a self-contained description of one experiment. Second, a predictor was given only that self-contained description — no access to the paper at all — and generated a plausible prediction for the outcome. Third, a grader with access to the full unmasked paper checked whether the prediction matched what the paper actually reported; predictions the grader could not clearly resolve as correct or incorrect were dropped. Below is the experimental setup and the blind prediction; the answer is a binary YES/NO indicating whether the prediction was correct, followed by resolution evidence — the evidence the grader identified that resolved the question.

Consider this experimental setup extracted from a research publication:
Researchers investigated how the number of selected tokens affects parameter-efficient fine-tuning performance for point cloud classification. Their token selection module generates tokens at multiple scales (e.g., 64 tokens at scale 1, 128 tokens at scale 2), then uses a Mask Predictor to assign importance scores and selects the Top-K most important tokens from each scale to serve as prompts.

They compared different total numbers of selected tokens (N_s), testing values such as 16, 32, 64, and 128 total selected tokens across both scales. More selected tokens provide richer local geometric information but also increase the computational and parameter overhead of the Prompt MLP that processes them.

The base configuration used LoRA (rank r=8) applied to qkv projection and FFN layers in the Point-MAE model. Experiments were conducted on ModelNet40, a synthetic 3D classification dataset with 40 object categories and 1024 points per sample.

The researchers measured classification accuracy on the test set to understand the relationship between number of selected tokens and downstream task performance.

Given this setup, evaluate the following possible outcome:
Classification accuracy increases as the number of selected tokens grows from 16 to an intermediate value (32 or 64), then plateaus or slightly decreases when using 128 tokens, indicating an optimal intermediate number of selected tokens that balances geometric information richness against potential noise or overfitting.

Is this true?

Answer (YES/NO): NO